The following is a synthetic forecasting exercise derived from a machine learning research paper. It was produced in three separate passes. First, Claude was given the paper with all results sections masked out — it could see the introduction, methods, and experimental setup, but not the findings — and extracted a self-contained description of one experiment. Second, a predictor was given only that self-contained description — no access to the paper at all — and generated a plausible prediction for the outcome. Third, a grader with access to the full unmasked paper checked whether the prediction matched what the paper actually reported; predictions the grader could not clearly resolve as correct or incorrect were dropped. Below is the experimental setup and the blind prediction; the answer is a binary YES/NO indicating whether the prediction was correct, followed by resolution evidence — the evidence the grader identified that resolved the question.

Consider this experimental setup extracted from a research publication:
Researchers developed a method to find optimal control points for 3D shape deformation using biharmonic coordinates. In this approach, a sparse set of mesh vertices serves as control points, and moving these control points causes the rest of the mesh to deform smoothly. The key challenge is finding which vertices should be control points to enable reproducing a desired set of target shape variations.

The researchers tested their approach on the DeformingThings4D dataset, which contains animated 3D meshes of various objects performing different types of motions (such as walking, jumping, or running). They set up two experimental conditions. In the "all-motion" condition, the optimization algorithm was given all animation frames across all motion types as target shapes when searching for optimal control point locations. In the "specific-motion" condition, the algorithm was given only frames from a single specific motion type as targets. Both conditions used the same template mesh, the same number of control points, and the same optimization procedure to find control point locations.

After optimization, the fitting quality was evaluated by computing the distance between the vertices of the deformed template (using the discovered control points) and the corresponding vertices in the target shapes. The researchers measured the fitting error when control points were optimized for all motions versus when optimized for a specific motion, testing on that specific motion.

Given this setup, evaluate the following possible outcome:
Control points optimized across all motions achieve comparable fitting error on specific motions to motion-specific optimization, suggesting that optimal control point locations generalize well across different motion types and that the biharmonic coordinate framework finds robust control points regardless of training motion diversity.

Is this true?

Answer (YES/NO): NO